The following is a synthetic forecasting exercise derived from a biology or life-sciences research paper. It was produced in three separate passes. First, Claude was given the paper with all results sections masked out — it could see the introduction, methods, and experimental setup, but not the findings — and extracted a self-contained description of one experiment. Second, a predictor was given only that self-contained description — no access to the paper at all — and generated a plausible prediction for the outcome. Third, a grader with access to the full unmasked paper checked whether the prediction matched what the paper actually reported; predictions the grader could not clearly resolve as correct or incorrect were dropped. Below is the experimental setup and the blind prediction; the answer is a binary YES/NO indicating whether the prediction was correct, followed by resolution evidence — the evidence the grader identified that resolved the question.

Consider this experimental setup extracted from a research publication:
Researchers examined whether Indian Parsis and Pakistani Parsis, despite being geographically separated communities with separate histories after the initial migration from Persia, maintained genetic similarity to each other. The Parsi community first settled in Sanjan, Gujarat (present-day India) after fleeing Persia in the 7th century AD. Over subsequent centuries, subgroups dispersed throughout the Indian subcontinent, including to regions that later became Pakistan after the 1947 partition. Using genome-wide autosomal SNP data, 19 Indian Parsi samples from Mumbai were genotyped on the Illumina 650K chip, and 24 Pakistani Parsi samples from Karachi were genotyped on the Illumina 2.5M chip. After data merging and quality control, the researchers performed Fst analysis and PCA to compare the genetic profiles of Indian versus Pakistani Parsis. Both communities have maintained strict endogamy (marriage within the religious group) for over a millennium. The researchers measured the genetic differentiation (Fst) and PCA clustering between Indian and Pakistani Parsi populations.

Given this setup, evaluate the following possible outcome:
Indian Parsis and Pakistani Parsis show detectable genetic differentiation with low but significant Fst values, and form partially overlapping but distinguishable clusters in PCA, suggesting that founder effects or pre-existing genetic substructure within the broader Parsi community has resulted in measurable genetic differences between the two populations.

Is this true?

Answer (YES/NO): NO